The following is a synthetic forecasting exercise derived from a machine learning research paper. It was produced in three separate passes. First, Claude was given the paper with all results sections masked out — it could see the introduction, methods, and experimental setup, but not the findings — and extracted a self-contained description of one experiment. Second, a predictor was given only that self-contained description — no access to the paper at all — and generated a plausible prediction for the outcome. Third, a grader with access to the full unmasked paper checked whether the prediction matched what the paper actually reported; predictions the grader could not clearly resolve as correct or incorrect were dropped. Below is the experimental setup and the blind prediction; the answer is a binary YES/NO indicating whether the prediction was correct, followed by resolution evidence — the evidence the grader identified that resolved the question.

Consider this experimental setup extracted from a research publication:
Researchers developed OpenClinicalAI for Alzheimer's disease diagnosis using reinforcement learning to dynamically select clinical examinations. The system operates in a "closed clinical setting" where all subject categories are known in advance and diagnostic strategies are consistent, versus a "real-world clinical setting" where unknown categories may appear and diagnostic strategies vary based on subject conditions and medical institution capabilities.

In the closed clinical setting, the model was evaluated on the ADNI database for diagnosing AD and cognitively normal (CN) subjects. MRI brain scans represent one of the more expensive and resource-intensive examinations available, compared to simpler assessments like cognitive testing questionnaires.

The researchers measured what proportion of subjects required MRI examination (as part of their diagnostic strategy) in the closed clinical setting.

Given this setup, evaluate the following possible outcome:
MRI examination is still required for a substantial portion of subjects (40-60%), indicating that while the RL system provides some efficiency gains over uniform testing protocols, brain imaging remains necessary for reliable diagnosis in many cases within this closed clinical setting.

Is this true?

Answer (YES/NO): NO